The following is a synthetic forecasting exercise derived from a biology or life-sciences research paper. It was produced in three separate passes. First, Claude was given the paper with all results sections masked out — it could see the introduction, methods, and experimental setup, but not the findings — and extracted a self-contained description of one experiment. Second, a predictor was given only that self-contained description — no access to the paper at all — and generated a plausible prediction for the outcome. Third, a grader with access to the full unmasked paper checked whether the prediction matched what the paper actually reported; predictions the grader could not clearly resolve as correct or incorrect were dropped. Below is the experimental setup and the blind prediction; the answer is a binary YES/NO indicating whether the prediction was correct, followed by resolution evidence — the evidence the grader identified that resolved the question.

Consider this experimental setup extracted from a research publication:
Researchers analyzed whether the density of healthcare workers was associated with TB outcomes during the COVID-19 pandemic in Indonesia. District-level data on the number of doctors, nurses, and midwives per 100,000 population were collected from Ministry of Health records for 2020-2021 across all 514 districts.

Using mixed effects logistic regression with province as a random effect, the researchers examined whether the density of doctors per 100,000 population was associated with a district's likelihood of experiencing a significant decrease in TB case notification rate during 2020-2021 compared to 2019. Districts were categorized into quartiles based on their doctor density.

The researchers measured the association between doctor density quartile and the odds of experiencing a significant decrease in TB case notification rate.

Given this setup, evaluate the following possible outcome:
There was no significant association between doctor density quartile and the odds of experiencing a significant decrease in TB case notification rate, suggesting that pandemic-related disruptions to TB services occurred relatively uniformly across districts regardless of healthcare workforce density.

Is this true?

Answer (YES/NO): YES